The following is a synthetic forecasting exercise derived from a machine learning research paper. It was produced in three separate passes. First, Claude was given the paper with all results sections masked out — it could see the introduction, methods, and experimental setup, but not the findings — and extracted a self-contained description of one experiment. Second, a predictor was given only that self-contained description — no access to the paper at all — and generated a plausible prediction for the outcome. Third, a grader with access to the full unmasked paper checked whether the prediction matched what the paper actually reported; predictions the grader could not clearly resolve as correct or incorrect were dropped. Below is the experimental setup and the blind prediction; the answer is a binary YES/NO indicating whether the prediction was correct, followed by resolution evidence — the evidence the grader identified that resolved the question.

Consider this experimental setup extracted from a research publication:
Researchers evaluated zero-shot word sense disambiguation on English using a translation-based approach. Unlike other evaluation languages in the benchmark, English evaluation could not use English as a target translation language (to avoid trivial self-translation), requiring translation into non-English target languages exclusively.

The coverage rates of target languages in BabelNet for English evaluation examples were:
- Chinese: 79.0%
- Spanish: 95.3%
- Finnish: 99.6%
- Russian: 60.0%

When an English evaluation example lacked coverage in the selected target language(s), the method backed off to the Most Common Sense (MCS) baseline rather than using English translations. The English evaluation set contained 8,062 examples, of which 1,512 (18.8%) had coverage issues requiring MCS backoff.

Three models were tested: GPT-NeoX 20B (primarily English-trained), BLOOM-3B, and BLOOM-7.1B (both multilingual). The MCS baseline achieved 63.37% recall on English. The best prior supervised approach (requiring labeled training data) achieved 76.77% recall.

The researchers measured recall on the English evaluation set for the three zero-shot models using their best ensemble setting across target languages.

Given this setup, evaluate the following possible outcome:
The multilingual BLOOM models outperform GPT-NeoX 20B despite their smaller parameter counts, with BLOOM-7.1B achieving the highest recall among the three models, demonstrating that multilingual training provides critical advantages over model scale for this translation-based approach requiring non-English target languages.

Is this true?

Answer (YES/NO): NO